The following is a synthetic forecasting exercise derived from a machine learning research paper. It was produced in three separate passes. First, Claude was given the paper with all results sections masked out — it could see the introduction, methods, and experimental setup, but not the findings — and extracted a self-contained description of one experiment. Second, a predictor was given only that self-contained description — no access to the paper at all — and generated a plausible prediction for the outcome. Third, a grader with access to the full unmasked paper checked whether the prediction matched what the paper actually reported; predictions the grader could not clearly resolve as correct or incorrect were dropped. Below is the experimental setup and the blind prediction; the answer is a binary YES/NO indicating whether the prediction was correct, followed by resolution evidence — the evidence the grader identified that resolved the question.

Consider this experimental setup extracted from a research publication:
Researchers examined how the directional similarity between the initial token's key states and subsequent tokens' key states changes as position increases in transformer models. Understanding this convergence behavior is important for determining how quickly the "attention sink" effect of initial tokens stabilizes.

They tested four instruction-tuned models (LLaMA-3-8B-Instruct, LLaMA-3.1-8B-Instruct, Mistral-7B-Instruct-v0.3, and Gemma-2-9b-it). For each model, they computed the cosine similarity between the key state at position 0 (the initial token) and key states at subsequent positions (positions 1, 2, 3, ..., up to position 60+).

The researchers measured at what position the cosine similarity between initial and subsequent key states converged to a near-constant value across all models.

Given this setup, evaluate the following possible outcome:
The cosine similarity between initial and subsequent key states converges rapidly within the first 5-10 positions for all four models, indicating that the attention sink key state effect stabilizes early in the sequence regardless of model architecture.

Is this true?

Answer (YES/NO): NO